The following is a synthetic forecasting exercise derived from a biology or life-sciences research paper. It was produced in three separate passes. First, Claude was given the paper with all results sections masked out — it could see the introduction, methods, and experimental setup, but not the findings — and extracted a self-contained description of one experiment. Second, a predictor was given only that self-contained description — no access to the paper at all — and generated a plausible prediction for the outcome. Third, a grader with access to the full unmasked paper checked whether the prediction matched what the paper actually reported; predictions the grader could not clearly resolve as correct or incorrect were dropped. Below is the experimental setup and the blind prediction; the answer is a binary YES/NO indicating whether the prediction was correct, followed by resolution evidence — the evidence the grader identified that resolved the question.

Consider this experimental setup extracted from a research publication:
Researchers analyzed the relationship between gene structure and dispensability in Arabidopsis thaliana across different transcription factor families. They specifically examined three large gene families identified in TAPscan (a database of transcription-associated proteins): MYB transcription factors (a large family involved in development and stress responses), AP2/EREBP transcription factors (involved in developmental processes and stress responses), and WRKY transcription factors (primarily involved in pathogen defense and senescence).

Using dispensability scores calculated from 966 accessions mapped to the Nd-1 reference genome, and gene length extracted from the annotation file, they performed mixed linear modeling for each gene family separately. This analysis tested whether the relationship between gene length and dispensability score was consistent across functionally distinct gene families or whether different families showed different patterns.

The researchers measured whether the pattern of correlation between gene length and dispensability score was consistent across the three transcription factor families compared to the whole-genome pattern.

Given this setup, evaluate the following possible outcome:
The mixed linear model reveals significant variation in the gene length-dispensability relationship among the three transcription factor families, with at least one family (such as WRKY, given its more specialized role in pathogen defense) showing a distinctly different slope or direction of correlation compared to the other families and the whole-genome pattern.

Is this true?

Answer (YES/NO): NO